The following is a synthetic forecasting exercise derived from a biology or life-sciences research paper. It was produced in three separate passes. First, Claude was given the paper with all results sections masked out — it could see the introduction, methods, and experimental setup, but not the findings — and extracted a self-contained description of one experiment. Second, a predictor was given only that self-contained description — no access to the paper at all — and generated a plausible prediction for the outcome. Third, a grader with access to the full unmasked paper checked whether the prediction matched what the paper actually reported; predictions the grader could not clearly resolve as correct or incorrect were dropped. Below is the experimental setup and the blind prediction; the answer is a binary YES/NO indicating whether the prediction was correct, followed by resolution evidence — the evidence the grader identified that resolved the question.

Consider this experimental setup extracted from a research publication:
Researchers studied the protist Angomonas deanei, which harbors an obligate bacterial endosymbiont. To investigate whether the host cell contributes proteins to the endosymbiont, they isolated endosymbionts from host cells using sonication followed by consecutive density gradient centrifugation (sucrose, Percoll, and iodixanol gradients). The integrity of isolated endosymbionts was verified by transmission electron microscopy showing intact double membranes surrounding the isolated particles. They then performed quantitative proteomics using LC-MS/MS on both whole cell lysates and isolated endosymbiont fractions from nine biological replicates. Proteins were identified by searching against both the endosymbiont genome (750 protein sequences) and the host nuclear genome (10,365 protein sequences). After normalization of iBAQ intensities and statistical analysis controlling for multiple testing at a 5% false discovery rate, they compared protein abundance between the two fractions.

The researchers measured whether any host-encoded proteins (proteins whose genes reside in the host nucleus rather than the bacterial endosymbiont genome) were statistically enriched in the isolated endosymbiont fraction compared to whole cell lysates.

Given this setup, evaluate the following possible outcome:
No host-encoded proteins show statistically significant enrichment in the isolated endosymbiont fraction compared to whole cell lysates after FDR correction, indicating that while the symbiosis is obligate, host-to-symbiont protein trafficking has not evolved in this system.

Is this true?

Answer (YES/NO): NO